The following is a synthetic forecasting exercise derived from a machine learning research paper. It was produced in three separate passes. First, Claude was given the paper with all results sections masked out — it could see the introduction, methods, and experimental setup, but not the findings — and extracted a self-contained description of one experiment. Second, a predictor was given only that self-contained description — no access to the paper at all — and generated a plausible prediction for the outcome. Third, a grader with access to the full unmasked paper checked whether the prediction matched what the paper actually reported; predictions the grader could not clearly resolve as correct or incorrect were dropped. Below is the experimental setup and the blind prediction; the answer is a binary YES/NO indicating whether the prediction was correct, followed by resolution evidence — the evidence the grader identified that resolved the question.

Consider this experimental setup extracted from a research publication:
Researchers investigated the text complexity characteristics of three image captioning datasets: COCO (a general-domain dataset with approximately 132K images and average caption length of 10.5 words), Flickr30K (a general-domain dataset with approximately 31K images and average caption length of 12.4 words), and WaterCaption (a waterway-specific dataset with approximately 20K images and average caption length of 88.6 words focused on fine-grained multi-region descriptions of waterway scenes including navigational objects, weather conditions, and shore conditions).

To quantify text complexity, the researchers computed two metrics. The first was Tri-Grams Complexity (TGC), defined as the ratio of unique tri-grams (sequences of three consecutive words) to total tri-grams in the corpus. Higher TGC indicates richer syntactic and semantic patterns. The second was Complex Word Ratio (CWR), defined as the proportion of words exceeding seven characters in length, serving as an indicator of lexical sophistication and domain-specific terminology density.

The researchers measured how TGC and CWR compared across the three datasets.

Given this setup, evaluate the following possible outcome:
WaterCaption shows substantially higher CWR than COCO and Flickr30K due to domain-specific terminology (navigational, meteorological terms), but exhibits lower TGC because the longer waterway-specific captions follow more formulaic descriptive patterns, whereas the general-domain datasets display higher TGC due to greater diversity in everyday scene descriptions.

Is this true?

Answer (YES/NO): NO